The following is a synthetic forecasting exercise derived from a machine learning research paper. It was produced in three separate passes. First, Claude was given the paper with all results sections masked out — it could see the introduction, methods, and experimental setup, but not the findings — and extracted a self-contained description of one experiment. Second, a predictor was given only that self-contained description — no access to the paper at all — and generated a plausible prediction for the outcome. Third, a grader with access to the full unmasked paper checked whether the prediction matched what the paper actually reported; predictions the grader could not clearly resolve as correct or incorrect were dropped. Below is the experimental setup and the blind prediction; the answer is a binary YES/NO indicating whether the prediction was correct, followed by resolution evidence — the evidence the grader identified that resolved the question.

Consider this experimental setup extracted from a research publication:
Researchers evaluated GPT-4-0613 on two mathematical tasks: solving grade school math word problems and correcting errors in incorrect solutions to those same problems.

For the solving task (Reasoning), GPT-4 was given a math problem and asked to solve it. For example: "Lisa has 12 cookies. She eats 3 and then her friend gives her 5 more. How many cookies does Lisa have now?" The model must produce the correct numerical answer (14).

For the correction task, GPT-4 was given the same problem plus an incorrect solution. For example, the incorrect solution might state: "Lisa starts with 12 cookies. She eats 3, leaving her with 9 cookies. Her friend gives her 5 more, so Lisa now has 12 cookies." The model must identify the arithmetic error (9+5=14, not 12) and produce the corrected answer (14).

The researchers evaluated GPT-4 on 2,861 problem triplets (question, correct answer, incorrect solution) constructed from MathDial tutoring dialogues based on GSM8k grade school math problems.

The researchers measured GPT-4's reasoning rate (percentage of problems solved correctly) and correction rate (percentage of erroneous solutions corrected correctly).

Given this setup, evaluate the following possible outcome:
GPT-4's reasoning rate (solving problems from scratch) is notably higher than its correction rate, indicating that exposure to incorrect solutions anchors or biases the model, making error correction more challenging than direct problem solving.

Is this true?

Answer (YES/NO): NO